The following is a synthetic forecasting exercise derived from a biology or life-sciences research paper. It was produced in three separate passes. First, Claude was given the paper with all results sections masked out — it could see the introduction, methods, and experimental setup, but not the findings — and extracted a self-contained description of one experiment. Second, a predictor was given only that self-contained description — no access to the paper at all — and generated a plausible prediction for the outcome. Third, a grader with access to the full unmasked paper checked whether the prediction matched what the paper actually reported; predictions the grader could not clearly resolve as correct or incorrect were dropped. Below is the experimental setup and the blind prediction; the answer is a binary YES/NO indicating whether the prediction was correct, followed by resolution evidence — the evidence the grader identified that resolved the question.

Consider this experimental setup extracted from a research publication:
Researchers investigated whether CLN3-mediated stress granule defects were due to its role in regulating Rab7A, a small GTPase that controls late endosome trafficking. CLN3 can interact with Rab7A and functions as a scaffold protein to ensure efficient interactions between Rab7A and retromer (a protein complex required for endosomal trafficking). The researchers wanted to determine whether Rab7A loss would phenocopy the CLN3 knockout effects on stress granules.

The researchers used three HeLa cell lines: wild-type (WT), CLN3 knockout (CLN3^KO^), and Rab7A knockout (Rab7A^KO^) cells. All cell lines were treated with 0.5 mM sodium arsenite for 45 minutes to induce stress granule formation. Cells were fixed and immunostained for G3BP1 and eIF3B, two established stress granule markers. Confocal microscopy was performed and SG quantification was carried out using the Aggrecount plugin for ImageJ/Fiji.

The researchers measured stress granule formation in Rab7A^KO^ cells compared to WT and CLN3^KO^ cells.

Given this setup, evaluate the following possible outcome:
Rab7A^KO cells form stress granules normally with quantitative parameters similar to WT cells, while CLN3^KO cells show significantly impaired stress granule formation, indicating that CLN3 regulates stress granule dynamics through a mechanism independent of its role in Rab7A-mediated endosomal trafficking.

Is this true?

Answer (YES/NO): YES